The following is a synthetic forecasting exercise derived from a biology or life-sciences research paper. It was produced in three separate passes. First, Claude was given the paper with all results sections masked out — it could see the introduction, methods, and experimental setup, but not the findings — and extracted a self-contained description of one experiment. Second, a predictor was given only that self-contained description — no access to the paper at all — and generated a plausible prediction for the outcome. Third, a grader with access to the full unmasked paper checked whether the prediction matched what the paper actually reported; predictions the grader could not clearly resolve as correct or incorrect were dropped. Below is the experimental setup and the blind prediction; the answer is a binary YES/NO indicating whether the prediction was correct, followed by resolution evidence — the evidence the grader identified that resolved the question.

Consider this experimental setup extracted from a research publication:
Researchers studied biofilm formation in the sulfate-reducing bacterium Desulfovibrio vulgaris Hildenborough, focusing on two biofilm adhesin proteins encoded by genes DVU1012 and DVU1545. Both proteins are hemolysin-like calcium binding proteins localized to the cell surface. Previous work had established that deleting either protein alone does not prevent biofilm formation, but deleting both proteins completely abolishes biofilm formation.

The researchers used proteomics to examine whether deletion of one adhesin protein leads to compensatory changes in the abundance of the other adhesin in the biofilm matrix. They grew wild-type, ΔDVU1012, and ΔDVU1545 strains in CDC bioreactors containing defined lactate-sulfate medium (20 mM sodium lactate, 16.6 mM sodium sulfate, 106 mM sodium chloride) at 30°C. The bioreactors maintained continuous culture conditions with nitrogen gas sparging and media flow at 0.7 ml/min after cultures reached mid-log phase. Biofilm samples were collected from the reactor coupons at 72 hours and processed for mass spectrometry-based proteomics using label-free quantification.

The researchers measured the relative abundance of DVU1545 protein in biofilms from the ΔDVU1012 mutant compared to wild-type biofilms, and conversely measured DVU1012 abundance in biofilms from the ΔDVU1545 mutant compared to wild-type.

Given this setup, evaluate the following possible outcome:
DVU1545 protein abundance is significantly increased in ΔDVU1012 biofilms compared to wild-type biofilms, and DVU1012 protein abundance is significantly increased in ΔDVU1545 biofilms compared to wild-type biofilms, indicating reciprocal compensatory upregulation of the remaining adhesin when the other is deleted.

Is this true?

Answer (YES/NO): NO